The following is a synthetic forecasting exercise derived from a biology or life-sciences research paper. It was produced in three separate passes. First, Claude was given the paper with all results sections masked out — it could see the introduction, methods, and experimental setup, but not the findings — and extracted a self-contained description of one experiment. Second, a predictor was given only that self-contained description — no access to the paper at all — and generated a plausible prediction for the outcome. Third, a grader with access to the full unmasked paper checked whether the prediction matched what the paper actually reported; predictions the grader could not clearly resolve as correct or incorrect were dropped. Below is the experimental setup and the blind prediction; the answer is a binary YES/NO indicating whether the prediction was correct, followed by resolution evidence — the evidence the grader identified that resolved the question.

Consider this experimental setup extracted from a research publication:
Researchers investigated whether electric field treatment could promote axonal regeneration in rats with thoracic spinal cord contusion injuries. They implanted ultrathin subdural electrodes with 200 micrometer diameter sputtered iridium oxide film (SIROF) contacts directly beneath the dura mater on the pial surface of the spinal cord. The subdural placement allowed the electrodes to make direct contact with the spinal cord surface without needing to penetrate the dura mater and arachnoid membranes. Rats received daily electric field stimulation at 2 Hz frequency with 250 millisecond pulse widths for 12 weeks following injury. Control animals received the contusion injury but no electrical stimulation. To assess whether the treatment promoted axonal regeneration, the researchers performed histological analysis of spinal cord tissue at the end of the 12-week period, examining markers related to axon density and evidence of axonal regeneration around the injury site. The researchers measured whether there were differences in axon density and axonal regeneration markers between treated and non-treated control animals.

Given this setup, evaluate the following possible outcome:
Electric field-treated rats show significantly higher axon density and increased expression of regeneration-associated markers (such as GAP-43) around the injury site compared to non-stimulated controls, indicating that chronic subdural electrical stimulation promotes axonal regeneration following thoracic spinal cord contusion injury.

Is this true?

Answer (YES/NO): NO